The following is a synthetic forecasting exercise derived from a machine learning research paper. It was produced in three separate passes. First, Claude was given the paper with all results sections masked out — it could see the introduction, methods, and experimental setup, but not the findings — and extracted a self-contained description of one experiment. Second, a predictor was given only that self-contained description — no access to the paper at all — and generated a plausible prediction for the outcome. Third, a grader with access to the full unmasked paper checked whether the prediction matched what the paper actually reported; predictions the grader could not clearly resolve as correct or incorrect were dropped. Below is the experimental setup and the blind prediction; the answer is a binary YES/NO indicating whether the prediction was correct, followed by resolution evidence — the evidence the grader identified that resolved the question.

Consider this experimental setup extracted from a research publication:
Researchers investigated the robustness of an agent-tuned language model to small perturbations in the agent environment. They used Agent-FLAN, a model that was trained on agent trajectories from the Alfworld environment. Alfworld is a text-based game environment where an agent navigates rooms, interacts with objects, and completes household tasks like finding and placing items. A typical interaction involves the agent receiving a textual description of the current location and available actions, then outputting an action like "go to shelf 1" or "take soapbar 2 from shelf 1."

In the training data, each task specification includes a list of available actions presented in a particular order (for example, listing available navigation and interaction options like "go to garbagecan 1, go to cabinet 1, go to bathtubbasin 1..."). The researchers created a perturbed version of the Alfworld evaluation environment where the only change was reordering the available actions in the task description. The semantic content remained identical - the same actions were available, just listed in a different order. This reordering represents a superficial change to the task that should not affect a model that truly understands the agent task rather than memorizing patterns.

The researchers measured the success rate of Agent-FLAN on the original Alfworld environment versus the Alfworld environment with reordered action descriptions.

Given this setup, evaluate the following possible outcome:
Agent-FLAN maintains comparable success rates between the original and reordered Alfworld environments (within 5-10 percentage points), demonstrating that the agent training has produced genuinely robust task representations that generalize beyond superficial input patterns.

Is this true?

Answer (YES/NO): NO